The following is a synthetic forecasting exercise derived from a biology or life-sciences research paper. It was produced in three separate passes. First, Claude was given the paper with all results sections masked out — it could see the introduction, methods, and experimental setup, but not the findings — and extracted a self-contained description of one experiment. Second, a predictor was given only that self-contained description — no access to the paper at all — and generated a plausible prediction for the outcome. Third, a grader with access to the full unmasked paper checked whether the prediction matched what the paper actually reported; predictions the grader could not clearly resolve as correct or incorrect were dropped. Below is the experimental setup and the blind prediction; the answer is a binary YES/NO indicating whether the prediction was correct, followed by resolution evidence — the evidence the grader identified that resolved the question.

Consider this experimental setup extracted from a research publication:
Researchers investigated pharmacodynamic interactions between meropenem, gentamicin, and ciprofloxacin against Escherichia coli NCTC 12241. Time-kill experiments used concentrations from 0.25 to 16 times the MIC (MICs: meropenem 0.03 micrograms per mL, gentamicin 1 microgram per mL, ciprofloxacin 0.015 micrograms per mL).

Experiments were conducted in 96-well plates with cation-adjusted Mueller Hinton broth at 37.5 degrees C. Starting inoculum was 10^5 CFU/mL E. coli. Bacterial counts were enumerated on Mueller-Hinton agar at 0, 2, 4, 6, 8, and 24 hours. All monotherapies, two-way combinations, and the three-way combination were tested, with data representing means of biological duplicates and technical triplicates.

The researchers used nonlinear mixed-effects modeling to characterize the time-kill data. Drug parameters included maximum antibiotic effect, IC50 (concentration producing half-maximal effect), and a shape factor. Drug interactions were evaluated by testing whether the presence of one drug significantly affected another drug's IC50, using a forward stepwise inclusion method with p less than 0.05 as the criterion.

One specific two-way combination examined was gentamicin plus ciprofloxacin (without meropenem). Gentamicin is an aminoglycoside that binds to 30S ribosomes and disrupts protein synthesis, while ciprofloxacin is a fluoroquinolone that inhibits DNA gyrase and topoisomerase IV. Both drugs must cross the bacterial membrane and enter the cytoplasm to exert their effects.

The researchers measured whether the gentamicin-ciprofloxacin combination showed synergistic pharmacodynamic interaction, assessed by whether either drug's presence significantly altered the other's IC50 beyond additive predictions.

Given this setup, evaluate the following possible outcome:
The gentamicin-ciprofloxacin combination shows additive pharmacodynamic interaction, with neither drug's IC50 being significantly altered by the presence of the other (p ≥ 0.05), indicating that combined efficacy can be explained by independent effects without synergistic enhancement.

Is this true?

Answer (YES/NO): NO